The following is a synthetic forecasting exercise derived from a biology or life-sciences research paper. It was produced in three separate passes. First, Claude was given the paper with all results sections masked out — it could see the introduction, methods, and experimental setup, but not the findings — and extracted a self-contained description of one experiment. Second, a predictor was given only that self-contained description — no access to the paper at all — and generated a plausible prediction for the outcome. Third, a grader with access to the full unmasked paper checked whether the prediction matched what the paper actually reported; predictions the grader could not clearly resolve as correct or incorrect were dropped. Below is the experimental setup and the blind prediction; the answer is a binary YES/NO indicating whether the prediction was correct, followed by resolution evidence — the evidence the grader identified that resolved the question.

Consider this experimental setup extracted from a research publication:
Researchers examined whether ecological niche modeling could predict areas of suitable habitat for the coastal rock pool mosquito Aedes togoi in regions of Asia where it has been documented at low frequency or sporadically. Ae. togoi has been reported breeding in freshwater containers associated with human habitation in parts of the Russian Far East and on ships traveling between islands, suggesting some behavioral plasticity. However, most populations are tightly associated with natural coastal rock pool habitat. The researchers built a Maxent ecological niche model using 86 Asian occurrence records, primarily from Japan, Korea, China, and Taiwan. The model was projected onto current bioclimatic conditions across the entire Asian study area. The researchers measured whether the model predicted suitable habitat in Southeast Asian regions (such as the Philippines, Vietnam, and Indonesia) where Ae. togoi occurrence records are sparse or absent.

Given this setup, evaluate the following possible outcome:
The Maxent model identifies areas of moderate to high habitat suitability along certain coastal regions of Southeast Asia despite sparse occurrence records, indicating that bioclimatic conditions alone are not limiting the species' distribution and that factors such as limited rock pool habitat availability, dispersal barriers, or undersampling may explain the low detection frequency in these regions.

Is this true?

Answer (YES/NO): YES